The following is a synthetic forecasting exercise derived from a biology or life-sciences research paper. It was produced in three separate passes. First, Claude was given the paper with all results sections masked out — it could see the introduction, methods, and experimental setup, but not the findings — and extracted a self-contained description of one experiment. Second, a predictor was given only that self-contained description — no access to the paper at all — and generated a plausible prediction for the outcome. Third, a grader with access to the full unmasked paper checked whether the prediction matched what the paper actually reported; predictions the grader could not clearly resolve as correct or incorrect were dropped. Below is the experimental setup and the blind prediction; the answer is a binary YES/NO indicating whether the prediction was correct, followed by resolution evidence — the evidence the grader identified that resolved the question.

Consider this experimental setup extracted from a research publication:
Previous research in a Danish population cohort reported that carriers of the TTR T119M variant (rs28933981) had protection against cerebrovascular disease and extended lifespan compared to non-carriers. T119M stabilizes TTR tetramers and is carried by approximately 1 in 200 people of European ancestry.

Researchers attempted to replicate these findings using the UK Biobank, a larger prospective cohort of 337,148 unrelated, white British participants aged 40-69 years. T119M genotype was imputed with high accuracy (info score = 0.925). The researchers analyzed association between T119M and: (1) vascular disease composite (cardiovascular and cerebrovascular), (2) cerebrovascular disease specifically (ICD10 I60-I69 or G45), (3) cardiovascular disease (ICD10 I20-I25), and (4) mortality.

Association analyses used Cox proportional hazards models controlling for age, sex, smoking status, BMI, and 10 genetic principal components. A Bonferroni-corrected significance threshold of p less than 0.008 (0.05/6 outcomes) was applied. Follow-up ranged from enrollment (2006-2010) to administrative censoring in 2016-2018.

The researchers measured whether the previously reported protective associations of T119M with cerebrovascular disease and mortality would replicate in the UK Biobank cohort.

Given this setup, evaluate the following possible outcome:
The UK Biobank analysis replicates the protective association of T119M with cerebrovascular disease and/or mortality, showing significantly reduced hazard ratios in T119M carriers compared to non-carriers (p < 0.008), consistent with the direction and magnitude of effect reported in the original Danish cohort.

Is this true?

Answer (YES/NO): NO